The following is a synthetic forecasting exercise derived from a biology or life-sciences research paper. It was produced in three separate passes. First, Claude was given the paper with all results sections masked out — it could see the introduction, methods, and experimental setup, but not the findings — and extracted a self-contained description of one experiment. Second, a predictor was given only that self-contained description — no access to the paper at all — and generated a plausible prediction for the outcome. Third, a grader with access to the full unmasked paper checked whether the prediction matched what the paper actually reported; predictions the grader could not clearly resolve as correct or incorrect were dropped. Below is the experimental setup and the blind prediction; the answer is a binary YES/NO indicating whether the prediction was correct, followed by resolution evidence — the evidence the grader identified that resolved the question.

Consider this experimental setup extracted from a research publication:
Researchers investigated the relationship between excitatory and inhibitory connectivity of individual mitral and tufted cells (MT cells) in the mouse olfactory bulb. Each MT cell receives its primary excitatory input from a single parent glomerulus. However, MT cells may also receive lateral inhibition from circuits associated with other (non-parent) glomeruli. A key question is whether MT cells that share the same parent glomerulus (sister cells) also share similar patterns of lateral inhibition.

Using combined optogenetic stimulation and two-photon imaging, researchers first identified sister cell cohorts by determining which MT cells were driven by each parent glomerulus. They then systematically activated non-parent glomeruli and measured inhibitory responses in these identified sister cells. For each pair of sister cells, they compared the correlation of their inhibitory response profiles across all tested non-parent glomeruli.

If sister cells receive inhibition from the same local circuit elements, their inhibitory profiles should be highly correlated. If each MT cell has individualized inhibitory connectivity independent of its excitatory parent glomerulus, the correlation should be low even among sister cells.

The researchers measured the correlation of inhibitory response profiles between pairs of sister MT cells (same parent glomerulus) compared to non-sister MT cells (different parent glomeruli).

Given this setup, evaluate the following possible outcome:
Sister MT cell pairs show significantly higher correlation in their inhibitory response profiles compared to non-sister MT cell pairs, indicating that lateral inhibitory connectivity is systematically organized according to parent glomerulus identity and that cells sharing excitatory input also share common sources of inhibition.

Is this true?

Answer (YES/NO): NO